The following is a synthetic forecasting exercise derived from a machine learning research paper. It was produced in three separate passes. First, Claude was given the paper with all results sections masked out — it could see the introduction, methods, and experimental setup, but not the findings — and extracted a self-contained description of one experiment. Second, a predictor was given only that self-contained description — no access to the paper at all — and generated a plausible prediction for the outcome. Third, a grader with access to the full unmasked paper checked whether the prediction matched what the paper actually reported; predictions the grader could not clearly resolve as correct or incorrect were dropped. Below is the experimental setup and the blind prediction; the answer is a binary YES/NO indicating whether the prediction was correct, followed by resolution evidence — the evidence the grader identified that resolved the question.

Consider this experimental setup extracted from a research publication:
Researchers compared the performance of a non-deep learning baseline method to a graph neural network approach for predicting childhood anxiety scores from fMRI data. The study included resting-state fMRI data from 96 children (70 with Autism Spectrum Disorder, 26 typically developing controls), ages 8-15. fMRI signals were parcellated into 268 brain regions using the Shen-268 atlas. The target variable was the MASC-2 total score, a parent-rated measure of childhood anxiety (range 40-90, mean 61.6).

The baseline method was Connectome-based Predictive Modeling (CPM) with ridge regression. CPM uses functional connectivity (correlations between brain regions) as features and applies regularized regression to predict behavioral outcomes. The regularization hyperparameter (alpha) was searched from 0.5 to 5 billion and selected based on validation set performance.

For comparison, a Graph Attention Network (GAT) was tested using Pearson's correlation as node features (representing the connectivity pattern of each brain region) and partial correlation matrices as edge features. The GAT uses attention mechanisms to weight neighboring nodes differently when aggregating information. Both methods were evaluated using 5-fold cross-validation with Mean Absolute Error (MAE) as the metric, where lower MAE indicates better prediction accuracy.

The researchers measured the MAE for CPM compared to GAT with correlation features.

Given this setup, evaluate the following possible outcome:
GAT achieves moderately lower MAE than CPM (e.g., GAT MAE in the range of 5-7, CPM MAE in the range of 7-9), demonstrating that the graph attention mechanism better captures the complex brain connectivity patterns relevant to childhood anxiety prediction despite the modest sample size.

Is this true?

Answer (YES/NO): NO